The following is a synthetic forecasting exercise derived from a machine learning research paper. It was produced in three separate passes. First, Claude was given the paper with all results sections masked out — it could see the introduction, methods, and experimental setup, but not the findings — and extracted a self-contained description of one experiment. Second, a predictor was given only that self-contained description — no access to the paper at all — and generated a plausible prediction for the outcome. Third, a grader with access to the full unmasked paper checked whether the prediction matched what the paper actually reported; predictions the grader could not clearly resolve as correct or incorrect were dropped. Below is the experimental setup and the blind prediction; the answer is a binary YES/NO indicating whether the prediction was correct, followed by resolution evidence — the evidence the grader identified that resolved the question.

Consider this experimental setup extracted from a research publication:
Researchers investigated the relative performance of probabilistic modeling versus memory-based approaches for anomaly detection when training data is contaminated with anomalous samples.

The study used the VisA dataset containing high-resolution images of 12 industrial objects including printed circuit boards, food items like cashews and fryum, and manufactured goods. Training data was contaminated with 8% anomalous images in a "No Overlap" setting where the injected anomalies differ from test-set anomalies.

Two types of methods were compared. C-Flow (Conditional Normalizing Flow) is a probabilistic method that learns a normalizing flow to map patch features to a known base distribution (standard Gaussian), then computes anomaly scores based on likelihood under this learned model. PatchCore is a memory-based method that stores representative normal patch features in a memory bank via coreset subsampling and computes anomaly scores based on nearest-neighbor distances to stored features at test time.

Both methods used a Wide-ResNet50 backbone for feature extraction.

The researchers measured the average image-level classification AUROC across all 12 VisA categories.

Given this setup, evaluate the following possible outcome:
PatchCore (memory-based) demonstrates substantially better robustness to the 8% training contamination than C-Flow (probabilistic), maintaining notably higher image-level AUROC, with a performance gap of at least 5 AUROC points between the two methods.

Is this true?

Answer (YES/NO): YES